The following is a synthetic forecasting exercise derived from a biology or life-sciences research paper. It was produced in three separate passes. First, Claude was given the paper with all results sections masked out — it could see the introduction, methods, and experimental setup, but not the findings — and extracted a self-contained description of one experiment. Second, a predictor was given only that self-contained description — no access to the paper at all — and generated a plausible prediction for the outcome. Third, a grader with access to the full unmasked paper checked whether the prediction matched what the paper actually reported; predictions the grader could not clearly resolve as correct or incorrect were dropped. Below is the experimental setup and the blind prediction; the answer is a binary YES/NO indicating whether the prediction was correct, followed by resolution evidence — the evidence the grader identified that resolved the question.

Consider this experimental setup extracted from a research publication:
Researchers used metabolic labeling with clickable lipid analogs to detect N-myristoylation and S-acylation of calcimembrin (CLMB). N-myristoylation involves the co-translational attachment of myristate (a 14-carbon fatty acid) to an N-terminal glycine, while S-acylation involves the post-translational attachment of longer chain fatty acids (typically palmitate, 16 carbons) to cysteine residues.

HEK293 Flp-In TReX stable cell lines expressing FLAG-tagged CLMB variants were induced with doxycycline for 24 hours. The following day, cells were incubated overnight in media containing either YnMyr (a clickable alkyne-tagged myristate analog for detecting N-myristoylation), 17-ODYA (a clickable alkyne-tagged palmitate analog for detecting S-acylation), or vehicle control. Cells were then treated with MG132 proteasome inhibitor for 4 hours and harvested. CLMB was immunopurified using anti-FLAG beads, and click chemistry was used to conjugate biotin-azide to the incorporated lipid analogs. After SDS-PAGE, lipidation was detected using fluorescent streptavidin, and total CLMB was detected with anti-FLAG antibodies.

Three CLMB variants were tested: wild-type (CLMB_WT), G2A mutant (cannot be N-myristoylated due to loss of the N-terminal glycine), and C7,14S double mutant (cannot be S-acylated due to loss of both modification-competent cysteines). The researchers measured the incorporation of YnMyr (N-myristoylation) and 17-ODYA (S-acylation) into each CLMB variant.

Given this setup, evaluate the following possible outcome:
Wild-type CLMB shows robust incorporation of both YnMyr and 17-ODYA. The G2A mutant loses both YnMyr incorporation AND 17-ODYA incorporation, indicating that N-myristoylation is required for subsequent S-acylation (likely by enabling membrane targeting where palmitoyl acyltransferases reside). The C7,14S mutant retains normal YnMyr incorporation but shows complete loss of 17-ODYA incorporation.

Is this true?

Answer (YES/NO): NO